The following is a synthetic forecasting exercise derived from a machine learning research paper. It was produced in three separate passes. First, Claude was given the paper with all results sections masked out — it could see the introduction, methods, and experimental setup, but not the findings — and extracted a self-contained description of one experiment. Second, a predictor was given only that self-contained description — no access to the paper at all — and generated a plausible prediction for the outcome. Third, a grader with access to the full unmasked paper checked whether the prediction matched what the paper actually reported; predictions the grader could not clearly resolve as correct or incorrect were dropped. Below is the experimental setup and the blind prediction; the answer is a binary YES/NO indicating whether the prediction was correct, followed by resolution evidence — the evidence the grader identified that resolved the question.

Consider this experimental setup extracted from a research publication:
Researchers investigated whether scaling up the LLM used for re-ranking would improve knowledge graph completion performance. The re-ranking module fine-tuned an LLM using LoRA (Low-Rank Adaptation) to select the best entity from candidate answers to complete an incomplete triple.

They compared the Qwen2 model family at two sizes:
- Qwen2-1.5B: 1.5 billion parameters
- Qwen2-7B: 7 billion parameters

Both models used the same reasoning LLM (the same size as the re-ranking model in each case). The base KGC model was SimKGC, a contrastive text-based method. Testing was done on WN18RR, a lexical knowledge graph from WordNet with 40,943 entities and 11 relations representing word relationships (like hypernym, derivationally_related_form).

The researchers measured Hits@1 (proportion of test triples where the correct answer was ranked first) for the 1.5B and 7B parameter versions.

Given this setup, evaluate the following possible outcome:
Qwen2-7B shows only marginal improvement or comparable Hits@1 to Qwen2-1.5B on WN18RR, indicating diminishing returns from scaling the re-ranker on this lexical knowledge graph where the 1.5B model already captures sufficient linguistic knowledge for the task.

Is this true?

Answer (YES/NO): NO